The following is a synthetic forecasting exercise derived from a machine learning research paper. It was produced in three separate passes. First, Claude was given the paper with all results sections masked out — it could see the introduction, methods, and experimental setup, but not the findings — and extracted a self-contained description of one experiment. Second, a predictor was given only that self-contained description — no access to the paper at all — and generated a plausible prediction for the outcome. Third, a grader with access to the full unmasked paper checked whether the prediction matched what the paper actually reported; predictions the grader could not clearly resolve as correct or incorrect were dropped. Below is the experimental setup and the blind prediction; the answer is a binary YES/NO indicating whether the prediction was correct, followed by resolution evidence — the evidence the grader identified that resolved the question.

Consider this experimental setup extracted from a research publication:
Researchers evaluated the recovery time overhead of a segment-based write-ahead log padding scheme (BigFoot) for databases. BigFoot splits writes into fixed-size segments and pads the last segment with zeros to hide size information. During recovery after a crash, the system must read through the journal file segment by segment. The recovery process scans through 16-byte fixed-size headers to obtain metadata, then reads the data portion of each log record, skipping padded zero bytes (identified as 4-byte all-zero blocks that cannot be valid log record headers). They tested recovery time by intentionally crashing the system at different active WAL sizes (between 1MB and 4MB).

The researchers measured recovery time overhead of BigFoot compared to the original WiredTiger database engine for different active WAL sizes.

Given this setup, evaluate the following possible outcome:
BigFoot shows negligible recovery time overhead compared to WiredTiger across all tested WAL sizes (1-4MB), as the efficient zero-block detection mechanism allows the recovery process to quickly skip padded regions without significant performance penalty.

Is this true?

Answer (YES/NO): NO